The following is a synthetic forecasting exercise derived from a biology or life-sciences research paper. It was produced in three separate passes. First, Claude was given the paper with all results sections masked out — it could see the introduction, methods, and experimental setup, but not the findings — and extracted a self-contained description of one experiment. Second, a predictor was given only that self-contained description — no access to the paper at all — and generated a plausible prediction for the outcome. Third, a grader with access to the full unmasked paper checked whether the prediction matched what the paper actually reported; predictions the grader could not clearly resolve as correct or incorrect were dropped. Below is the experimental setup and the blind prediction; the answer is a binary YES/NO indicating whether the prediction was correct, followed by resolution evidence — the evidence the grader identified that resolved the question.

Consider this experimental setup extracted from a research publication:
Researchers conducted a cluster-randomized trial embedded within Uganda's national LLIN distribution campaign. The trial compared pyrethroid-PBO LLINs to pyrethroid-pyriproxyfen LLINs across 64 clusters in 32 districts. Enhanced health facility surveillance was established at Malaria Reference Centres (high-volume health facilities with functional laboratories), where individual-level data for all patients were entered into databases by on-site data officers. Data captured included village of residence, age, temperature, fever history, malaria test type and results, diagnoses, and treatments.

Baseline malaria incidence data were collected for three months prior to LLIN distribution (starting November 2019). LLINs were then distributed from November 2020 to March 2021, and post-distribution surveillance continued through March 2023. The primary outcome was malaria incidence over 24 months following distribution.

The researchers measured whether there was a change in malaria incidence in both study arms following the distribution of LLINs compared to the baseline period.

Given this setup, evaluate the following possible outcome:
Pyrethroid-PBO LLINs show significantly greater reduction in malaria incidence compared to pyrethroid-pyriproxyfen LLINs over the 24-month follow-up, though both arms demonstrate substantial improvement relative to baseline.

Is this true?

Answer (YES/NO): NO